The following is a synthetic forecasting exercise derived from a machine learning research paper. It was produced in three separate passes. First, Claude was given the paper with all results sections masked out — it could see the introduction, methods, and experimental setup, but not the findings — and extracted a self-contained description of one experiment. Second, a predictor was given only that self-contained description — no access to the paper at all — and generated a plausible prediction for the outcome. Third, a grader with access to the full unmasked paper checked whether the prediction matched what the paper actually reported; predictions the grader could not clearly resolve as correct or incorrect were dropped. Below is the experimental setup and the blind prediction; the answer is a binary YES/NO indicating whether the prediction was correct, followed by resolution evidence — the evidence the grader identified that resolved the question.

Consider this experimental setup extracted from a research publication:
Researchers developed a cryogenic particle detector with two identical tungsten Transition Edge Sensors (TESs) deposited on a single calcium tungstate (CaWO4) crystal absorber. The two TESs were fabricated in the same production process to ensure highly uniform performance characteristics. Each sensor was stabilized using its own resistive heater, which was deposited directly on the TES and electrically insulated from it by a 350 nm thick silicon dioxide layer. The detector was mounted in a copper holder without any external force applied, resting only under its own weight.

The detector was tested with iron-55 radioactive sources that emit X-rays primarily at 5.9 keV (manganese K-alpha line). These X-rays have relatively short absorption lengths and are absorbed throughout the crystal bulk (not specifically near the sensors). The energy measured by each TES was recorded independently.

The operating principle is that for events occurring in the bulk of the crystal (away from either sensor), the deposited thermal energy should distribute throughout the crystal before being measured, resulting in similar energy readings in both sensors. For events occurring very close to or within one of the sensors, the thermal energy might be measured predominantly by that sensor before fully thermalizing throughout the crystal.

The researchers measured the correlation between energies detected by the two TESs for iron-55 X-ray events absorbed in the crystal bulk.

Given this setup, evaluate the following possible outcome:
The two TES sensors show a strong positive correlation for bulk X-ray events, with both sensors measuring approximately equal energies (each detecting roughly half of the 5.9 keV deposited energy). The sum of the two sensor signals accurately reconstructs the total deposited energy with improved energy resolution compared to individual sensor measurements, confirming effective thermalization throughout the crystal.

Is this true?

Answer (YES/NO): NO